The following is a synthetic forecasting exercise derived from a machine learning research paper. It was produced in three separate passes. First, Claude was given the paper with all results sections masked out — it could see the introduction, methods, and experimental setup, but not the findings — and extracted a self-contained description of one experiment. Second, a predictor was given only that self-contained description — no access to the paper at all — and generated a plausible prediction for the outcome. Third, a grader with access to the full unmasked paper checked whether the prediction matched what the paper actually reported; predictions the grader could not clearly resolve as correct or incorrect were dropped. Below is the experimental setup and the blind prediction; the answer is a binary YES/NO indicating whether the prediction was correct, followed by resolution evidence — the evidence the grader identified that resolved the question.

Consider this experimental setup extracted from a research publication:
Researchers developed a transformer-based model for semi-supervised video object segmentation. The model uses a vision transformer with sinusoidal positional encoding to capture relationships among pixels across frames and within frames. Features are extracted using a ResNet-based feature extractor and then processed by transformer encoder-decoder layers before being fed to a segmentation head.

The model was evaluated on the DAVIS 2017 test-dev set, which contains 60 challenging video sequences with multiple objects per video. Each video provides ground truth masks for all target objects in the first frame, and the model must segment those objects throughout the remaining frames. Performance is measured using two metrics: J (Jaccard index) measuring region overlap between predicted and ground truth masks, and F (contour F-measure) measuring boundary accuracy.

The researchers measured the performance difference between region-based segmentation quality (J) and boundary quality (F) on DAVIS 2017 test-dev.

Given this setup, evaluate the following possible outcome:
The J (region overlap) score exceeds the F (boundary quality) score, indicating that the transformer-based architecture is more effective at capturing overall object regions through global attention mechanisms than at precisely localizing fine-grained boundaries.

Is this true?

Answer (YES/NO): NO